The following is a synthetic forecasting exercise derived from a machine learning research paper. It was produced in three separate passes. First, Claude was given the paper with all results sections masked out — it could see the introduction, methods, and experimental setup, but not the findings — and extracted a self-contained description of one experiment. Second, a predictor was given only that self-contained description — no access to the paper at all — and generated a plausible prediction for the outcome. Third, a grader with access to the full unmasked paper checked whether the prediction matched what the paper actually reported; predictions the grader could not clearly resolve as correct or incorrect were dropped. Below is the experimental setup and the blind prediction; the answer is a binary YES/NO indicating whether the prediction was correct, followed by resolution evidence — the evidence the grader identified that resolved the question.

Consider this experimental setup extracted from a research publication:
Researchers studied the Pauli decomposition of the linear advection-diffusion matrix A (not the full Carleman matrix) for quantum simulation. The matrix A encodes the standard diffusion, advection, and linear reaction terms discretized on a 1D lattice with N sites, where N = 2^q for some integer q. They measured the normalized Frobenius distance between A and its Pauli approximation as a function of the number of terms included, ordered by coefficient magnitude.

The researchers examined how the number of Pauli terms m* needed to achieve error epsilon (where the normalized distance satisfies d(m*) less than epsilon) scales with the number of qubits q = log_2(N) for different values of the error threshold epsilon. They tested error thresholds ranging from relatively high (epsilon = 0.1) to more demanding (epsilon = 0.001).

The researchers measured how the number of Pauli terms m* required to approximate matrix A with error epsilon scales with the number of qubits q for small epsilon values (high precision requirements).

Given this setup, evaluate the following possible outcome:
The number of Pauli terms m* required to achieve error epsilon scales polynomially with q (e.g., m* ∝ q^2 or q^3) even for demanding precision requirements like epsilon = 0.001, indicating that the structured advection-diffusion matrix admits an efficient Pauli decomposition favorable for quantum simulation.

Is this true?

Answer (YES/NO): NO